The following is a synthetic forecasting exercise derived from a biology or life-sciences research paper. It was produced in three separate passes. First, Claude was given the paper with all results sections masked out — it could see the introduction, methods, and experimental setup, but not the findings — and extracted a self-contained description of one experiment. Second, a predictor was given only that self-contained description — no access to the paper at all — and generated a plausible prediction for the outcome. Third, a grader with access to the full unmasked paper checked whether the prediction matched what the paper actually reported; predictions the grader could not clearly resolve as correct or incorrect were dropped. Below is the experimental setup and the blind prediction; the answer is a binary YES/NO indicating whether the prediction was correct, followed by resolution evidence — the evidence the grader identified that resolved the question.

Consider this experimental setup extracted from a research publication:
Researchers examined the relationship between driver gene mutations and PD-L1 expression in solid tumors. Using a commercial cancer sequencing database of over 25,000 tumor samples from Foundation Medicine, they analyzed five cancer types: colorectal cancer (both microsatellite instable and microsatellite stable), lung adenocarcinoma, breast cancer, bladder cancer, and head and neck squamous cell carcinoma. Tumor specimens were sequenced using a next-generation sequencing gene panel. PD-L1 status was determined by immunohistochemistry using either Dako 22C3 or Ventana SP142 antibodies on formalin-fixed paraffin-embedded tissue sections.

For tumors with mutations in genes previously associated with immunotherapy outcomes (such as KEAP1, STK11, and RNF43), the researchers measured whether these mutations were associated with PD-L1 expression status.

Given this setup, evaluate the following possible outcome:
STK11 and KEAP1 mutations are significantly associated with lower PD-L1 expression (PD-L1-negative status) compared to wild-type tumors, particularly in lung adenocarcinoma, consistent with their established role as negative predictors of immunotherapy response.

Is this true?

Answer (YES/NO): NO